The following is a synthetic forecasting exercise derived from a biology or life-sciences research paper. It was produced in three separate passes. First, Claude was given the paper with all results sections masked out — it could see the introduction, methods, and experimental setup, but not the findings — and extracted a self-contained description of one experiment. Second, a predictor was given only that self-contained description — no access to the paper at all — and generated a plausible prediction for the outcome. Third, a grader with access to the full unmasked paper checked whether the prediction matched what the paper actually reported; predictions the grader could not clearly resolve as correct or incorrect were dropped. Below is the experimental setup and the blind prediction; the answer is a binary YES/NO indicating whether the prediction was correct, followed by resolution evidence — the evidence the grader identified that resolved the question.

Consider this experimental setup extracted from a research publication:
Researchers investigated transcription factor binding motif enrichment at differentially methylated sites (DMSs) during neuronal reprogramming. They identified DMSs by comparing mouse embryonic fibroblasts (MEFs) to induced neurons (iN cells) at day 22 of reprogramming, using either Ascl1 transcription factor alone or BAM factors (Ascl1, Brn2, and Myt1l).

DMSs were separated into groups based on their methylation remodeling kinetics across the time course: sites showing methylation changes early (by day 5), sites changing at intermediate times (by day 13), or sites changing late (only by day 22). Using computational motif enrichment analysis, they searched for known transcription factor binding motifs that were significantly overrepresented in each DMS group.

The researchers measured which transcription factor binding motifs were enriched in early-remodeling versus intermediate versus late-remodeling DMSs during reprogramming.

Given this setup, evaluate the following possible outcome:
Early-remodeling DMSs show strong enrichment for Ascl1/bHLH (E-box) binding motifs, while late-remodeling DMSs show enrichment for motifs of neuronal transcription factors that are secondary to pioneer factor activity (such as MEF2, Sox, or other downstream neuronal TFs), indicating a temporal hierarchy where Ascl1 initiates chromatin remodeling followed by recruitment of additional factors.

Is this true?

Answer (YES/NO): NO